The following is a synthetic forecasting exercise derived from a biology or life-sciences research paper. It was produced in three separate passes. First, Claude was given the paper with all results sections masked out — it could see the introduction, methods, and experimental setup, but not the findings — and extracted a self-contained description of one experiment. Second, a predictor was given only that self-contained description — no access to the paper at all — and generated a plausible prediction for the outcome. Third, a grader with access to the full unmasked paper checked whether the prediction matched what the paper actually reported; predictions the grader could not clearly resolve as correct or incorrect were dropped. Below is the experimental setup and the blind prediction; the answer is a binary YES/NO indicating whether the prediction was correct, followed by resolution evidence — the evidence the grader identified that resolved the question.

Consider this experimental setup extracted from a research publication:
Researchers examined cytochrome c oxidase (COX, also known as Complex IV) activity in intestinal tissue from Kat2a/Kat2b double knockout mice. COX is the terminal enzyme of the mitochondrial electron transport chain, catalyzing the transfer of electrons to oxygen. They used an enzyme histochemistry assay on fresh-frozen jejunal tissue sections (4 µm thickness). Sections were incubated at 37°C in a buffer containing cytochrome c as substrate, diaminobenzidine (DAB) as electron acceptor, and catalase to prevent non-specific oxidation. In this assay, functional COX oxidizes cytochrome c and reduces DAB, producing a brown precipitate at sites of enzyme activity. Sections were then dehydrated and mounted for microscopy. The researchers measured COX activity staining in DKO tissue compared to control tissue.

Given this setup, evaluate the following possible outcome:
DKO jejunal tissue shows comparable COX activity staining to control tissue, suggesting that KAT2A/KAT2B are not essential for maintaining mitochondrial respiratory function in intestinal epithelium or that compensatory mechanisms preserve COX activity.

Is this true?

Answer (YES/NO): NO